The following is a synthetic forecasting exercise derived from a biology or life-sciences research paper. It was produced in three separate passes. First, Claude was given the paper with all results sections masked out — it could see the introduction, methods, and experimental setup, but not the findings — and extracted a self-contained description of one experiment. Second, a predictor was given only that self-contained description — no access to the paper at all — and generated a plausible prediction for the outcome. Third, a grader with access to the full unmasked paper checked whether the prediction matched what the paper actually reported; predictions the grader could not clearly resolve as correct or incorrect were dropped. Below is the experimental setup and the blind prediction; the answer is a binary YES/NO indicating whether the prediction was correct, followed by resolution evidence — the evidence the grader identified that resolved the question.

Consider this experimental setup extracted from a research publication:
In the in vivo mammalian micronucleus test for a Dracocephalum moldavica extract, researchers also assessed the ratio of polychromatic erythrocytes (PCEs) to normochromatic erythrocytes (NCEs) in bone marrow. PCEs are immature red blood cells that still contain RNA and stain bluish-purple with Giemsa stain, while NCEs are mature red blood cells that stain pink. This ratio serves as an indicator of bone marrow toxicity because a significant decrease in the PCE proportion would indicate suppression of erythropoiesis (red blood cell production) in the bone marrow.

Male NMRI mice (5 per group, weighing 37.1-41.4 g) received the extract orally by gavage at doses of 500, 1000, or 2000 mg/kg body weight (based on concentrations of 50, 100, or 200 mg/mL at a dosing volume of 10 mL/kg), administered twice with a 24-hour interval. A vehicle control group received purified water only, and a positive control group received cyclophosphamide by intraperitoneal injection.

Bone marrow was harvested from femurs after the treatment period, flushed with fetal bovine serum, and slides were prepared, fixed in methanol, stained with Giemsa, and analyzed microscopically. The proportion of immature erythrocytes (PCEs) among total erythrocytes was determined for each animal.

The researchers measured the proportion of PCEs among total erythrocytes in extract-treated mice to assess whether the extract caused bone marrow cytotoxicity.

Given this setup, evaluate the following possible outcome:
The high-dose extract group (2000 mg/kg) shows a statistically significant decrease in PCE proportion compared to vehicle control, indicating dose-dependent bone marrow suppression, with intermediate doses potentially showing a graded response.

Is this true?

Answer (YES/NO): YES